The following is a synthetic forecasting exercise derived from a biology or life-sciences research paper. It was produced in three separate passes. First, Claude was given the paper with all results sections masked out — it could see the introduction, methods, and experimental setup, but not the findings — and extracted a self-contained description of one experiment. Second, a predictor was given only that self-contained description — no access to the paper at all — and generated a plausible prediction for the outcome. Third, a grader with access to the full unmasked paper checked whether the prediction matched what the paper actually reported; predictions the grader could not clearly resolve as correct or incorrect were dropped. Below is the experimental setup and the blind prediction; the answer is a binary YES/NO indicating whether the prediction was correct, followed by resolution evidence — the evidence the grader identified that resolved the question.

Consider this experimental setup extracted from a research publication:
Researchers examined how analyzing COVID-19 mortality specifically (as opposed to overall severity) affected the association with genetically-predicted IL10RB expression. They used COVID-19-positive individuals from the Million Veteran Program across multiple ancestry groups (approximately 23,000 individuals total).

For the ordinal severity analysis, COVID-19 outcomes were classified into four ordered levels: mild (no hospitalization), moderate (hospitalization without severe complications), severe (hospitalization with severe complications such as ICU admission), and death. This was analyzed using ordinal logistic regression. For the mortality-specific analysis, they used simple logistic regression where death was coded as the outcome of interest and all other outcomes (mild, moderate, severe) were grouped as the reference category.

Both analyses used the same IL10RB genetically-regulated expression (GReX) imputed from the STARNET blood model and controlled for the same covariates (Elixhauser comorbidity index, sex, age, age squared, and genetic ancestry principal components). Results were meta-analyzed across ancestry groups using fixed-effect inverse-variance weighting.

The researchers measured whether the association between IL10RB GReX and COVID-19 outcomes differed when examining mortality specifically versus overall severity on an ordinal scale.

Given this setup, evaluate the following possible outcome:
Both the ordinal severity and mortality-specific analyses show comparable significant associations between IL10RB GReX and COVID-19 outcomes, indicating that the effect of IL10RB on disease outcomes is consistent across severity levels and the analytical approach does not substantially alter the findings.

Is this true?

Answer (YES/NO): YES